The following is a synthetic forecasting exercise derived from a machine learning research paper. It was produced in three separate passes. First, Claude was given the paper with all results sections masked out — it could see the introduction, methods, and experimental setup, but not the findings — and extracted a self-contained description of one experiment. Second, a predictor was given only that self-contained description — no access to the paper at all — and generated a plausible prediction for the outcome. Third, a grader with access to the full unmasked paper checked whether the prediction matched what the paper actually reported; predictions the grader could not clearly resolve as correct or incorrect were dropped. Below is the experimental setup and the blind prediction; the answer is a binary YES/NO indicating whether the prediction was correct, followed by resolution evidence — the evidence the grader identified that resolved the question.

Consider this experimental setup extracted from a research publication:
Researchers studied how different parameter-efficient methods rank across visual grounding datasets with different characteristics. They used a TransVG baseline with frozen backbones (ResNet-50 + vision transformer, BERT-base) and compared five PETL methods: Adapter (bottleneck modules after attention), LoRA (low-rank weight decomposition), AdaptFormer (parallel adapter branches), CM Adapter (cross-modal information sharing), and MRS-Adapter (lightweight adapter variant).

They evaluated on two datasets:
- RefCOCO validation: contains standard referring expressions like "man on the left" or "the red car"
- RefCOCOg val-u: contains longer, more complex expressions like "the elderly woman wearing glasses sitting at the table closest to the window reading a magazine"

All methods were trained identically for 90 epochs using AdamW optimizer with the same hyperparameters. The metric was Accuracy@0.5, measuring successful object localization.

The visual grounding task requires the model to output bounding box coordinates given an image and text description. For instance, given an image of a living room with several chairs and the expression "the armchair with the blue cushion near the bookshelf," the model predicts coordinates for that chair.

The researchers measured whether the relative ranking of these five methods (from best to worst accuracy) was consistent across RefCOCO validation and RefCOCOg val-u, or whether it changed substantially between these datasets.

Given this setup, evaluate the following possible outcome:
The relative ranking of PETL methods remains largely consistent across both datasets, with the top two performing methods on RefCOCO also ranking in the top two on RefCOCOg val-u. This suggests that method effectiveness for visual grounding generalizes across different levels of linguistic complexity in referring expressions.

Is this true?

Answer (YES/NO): NO